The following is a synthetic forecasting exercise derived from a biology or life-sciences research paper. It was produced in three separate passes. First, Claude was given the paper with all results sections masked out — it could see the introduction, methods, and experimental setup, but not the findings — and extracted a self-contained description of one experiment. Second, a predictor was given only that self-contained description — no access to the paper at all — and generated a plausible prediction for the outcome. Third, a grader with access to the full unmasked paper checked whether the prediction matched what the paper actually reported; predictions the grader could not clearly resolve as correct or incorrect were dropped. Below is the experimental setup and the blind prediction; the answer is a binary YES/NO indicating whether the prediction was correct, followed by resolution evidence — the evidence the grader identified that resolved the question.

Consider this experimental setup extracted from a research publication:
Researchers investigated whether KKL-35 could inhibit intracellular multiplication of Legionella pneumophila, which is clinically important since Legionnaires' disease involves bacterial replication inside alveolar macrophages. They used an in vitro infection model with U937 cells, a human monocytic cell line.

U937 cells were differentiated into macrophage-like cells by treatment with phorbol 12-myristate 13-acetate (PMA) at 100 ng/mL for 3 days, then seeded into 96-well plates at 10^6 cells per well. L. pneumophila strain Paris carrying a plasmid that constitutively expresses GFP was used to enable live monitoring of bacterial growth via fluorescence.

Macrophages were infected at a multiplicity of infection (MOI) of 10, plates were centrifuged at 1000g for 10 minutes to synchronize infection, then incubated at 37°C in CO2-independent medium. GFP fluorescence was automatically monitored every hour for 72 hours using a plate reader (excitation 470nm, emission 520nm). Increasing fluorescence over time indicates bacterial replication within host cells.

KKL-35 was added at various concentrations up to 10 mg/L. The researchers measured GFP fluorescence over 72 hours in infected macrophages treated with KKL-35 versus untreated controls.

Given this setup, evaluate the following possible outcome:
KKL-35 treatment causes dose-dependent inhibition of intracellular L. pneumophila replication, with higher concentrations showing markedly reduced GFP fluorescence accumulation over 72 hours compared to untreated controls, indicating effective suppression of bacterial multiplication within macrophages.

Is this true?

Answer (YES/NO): YES